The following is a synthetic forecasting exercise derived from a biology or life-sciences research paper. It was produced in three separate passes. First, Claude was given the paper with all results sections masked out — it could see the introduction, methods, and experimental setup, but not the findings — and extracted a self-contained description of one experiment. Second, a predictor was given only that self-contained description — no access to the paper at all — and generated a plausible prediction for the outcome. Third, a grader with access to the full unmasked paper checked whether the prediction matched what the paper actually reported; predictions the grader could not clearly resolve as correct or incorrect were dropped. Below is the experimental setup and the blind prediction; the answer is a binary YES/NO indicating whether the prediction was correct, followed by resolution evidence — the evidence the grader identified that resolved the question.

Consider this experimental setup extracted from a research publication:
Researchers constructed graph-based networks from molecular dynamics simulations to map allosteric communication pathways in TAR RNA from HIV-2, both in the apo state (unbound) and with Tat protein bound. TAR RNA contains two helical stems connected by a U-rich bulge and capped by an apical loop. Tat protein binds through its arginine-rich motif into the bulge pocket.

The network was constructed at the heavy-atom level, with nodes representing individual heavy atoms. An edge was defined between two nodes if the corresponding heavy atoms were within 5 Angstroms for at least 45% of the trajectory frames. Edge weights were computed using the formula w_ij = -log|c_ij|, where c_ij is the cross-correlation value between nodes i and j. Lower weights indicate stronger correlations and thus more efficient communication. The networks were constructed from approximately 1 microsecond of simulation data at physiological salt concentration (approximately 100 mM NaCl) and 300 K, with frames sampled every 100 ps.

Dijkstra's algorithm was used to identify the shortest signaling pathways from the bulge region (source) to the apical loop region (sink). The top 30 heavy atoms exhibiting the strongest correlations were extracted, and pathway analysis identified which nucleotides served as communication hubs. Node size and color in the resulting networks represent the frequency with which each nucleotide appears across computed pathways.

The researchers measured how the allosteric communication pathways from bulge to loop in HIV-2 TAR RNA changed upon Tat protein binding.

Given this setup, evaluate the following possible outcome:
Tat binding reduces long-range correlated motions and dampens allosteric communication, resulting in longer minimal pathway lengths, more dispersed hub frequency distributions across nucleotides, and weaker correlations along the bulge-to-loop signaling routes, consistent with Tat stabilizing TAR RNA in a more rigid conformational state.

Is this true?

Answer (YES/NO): NO